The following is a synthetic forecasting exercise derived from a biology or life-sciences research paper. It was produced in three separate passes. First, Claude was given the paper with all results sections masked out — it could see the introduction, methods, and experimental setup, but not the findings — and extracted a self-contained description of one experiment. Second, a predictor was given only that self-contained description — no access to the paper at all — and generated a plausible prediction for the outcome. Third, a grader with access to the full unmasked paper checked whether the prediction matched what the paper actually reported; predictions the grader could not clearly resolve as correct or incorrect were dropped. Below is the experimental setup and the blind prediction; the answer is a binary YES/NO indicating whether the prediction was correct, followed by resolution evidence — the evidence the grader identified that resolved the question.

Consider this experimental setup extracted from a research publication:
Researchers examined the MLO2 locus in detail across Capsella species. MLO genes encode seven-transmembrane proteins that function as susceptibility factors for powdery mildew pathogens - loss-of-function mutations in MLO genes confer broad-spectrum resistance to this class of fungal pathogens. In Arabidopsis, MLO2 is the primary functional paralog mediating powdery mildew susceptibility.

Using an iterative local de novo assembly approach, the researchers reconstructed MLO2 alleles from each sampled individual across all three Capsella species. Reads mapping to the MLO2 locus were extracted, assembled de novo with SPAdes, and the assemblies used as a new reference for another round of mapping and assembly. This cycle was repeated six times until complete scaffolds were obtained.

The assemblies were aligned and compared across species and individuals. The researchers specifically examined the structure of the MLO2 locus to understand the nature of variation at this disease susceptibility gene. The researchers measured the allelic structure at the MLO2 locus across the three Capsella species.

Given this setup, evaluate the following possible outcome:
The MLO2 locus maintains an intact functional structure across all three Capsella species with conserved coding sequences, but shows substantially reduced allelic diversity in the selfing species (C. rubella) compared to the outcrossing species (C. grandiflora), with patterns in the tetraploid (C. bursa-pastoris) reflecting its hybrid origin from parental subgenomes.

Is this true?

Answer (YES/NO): NO